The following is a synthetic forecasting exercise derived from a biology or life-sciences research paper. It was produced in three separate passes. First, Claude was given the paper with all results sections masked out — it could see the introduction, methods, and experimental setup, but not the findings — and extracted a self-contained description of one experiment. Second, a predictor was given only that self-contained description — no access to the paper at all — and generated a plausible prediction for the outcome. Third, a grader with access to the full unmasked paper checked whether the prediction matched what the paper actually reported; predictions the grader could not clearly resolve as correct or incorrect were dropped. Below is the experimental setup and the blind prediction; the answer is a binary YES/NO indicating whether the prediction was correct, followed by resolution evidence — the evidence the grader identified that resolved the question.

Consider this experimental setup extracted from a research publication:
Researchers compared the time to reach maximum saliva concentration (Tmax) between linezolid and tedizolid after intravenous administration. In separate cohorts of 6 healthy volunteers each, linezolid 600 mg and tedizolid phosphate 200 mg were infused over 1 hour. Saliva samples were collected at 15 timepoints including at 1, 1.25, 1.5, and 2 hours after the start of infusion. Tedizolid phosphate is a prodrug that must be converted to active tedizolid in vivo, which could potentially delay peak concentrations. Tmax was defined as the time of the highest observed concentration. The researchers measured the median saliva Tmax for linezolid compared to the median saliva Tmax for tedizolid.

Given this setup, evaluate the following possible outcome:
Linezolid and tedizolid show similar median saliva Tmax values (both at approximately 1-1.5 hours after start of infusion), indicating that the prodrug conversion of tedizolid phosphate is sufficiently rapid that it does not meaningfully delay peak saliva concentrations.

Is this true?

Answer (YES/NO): NO